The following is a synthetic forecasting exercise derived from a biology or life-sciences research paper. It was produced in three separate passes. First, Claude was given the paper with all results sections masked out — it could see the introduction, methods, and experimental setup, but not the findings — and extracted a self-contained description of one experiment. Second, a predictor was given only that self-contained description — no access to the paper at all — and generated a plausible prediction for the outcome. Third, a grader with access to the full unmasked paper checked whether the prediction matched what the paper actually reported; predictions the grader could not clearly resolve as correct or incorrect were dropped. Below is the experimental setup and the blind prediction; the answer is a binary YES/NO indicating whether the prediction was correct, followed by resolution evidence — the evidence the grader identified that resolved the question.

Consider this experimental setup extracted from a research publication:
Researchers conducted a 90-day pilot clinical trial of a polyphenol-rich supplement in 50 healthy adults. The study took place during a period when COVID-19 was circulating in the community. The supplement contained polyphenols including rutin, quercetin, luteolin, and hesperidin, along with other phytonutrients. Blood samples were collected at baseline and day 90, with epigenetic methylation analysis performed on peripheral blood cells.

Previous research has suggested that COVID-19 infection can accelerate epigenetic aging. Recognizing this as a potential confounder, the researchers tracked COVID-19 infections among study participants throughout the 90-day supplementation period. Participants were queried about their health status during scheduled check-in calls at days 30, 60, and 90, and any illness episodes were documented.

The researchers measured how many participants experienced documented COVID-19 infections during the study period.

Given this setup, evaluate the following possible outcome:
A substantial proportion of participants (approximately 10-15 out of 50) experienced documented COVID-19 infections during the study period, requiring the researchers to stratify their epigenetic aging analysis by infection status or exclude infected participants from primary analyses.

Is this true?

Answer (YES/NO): YES